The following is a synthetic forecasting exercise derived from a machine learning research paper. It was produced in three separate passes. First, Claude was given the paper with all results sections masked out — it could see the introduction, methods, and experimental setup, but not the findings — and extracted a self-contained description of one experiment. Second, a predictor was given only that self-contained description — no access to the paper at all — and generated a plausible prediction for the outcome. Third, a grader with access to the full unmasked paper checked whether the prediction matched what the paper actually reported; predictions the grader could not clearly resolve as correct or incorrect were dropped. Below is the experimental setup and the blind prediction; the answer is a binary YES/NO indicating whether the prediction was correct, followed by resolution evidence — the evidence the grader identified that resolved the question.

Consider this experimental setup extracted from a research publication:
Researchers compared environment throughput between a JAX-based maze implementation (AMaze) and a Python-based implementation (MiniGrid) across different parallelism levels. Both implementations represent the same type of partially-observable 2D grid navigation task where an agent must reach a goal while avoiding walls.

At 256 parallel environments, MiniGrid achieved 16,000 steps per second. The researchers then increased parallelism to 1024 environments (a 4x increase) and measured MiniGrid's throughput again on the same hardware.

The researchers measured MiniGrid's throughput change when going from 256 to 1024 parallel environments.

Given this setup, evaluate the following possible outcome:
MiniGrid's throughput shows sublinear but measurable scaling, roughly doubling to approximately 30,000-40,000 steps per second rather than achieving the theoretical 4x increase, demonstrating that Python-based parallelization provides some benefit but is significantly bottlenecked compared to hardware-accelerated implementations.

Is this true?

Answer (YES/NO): NO